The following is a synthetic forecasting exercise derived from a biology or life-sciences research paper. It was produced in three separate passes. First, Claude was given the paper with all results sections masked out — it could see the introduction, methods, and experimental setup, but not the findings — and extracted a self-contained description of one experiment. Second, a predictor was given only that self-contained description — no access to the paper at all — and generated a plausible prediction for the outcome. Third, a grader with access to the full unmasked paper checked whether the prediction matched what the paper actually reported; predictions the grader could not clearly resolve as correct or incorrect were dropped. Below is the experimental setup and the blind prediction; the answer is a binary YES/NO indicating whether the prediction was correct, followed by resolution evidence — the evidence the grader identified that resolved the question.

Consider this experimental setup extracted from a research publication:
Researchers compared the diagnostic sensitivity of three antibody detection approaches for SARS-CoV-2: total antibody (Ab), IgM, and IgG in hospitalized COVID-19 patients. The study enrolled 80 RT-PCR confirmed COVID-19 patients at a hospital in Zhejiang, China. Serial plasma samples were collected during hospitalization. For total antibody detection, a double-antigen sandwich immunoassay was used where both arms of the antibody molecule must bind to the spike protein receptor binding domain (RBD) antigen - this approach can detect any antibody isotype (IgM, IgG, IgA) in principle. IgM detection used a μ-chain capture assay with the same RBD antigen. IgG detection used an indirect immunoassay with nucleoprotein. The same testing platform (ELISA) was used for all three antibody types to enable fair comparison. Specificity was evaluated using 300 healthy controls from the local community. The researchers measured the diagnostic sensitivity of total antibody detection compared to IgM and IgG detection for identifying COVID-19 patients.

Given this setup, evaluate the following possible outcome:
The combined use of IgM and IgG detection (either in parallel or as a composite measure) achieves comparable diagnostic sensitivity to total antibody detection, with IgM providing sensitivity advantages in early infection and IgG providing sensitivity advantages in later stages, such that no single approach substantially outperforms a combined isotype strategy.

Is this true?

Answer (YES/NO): NO